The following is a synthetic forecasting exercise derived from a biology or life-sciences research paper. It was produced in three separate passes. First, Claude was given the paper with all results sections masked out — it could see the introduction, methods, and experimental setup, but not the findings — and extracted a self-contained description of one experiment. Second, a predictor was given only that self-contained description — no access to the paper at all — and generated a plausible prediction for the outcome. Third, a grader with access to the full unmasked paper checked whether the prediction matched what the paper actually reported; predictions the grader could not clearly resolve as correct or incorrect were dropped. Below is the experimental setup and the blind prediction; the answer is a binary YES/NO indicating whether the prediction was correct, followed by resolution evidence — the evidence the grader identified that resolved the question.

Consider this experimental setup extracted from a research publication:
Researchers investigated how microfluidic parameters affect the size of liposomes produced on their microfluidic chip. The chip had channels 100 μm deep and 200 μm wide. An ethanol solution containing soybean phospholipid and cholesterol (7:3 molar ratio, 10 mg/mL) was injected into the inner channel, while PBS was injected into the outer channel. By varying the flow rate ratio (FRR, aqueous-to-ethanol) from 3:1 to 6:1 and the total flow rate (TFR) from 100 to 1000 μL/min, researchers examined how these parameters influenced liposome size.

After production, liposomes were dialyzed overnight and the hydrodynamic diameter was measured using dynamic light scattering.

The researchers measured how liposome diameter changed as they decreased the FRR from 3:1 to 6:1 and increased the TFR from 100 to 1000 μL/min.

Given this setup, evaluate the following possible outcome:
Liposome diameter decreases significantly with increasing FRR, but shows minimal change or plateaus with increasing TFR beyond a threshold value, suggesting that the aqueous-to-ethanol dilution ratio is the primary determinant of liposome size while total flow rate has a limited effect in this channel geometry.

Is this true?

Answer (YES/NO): NO